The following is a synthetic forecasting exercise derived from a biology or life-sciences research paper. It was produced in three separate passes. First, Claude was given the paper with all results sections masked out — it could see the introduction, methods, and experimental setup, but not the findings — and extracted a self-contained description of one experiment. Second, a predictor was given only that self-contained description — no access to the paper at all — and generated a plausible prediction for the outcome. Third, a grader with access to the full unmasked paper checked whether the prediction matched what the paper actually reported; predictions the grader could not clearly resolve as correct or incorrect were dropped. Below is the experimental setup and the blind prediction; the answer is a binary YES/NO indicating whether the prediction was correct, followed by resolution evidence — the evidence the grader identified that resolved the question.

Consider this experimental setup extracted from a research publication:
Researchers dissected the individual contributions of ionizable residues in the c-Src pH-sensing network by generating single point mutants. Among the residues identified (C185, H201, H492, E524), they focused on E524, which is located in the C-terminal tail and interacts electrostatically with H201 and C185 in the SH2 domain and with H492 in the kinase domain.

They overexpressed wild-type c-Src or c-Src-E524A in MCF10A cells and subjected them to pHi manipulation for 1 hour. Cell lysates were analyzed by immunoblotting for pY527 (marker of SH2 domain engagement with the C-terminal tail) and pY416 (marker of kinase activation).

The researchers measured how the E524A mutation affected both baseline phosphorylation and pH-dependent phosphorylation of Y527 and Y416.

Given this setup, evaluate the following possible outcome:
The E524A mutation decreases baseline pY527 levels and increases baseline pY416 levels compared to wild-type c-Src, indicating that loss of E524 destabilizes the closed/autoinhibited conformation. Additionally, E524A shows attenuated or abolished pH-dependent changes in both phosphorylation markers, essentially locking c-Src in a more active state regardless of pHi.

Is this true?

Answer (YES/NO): NO